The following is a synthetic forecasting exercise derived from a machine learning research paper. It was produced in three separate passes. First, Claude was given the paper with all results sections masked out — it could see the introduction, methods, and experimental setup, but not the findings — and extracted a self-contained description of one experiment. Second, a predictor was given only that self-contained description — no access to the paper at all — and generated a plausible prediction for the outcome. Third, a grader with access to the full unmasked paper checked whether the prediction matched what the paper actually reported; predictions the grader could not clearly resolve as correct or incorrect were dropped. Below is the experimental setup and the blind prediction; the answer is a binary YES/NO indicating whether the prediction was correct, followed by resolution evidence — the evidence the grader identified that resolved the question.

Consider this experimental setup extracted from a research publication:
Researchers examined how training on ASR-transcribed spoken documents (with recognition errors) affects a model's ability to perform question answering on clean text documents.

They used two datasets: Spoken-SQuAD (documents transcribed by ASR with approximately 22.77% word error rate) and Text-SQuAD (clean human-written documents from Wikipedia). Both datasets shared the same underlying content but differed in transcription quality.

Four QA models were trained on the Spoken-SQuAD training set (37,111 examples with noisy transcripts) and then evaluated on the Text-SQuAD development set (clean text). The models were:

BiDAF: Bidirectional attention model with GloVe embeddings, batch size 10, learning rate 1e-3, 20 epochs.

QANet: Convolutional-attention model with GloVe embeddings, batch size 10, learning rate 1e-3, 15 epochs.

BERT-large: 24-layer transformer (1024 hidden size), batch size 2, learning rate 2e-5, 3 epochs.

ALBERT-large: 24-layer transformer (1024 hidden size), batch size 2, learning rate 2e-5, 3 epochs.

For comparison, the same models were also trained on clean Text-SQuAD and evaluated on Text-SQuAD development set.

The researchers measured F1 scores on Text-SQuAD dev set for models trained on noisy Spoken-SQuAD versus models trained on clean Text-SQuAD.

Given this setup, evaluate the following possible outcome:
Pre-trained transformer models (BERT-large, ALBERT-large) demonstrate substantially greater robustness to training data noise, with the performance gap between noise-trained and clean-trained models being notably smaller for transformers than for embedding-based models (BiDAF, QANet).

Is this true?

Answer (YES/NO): NO